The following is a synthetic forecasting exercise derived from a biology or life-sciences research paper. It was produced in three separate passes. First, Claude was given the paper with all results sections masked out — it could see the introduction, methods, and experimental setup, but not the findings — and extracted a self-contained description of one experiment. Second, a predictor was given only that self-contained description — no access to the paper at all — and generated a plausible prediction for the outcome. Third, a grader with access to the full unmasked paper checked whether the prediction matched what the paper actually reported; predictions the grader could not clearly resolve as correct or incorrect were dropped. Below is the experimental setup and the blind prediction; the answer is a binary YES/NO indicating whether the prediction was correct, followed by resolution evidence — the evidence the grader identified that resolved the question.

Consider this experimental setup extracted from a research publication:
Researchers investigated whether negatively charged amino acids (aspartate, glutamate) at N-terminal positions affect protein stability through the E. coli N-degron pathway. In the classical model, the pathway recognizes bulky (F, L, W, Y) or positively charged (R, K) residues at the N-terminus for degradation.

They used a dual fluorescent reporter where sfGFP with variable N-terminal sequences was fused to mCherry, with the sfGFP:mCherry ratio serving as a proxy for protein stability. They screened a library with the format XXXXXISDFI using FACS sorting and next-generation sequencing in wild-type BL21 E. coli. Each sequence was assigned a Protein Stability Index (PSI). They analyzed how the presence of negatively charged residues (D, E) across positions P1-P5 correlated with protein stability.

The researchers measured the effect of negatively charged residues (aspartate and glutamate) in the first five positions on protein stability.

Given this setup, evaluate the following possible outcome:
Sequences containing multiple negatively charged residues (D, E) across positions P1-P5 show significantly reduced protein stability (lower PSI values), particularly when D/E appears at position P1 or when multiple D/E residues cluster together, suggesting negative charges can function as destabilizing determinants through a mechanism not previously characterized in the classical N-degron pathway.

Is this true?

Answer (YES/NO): NO